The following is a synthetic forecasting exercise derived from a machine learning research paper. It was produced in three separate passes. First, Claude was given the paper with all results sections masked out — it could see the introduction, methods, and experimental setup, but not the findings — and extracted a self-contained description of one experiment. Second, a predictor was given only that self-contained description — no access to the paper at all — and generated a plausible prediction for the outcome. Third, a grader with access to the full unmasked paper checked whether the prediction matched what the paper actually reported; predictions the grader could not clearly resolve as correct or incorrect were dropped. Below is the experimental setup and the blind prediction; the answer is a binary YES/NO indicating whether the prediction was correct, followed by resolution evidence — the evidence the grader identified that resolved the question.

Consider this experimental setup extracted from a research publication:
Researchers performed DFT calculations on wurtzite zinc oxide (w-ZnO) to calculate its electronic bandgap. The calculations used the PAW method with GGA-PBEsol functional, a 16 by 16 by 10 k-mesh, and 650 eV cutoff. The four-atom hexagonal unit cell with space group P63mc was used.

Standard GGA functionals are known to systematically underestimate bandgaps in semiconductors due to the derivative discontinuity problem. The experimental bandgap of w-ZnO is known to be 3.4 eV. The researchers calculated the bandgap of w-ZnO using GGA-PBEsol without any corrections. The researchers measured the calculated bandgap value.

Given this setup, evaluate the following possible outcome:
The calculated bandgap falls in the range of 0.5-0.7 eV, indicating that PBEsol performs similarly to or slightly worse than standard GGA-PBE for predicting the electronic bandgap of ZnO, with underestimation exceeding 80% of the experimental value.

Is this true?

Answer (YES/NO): NO